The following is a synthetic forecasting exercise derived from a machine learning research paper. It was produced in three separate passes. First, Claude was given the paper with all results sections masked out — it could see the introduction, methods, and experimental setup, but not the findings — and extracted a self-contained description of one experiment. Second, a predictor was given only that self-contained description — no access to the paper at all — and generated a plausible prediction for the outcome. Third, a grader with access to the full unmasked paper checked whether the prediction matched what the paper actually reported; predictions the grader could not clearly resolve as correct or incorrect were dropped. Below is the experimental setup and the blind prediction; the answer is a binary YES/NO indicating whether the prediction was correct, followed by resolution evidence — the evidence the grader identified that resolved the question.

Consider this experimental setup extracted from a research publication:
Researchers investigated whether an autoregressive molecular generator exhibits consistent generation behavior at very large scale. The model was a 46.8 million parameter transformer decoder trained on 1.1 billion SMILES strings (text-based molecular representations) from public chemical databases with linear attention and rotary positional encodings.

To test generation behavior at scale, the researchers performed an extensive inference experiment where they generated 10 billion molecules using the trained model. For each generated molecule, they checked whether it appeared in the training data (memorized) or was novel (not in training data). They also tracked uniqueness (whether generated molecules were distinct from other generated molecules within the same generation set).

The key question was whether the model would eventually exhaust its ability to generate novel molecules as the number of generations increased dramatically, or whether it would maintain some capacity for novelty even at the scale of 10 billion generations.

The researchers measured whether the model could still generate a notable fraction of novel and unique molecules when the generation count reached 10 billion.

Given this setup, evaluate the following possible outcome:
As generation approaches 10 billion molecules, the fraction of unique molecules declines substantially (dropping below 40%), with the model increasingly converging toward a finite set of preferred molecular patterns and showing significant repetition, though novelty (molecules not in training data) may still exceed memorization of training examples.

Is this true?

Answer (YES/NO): NO